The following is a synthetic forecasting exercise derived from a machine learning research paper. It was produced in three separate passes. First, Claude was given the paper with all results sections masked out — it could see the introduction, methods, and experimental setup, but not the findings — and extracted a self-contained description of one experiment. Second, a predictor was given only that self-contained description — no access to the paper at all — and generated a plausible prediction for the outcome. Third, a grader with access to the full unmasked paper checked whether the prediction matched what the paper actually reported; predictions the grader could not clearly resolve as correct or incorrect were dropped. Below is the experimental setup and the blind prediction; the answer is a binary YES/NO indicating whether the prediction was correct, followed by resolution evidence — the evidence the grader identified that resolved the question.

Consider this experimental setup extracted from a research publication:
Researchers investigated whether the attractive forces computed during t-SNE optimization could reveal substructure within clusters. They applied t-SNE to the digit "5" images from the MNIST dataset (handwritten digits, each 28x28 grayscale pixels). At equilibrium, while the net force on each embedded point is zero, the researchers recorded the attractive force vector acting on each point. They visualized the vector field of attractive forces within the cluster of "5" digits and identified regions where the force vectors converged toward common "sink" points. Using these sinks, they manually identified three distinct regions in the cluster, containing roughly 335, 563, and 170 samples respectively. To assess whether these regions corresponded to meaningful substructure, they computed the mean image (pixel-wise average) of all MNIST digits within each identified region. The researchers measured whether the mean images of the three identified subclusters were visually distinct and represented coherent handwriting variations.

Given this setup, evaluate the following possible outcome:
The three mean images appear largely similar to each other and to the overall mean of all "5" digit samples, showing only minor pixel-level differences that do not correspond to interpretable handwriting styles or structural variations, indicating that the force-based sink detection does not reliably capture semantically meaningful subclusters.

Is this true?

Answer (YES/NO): NO